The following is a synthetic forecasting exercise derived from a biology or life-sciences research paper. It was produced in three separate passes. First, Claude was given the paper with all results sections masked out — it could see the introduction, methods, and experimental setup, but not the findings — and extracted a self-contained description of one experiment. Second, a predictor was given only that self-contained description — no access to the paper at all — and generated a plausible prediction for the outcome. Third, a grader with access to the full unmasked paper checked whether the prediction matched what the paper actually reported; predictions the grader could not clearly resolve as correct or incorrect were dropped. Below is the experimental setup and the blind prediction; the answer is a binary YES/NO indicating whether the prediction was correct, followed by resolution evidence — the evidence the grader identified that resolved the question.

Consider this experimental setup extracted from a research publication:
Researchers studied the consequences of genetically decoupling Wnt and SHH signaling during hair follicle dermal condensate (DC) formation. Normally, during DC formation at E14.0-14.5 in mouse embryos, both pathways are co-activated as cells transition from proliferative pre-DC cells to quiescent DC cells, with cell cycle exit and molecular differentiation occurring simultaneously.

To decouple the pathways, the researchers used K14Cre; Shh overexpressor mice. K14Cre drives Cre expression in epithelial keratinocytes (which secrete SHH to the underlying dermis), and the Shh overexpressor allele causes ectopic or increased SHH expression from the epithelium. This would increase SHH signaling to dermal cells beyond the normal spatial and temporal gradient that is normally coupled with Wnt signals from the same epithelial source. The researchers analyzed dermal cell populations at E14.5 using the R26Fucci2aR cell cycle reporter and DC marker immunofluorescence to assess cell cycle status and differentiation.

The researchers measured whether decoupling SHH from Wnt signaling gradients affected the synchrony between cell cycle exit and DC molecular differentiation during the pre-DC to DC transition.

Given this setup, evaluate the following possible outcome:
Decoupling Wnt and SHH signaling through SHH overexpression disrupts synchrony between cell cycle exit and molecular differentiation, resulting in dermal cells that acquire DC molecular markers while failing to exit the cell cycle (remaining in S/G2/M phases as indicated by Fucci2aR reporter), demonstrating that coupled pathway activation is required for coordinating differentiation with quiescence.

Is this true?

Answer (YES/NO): NO